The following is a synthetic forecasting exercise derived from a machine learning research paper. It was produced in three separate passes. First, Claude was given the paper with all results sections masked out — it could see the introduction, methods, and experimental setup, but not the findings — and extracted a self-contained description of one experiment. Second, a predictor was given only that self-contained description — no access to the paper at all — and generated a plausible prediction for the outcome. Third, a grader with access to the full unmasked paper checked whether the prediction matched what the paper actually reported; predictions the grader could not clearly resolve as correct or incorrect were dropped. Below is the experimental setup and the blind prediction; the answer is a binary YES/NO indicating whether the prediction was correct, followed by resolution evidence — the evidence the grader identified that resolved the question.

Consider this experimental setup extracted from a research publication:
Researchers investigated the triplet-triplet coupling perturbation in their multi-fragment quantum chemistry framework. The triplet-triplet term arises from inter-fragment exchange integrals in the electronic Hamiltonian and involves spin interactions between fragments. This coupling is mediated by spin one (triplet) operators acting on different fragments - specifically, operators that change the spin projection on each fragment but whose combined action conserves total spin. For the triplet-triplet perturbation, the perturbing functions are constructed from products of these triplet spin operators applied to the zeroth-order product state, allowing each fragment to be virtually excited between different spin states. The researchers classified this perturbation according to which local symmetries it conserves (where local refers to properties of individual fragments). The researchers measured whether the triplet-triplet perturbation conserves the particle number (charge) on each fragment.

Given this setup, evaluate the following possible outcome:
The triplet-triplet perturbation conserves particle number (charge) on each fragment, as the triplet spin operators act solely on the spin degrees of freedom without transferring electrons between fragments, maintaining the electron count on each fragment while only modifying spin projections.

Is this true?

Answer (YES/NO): YES